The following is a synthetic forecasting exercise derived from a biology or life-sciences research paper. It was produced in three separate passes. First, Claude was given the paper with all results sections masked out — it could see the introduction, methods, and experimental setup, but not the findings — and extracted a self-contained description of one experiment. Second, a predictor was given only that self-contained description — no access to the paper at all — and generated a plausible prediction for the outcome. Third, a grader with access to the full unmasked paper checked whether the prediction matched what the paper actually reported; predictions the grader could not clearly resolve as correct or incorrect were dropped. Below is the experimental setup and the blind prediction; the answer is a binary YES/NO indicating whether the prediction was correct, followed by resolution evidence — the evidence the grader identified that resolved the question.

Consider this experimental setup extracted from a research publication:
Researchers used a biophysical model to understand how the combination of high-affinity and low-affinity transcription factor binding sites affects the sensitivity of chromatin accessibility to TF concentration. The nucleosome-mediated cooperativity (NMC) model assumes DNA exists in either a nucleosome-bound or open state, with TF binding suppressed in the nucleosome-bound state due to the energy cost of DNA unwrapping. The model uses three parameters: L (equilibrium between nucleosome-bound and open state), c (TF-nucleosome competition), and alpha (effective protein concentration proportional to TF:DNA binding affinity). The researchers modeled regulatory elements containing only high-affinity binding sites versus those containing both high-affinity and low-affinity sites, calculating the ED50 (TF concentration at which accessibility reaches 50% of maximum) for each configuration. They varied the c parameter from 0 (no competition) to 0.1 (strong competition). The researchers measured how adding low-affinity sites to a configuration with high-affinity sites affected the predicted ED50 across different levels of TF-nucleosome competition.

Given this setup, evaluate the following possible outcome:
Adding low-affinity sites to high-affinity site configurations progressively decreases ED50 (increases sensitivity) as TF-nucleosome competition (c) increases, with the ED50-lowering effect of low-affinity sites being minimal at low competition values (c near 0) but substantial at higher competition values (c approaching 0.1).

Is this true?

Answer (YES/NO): NO